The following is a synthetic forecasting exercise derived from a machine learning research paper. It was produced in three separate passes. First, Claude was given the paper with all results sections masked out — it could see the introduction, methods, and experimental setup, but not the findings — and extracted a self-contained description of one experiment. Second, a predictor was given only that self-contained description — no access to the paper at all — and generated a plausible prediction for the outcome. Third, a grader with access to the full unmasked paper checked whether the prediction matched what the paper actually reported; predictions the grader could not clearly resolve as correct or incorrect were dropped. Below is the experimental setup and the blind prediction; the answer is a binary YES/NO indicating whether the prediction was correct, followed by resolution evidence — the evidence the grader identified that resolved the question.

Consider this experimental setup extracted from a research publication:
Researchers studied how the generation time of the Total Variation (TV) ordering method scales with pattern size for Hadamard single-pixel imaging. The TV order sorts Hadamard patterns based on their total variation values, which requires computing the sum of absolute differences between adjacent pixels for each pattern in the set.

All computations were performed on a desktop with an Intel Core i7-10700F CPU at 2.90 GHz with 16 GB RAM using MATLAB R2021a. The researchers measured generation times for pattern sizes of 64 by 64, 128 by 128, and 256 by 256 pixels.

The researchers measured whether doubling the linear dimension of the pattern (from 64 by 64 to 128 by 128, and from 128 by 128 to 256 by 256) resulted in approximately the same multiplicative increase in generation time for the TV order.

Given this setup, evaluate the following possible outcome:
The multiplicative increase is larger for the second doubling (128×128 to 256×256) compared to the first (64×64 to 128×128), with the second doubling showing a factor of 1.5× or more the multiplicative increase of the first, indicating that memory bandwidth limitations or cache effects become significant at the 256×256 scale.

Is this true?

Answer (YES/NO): NO